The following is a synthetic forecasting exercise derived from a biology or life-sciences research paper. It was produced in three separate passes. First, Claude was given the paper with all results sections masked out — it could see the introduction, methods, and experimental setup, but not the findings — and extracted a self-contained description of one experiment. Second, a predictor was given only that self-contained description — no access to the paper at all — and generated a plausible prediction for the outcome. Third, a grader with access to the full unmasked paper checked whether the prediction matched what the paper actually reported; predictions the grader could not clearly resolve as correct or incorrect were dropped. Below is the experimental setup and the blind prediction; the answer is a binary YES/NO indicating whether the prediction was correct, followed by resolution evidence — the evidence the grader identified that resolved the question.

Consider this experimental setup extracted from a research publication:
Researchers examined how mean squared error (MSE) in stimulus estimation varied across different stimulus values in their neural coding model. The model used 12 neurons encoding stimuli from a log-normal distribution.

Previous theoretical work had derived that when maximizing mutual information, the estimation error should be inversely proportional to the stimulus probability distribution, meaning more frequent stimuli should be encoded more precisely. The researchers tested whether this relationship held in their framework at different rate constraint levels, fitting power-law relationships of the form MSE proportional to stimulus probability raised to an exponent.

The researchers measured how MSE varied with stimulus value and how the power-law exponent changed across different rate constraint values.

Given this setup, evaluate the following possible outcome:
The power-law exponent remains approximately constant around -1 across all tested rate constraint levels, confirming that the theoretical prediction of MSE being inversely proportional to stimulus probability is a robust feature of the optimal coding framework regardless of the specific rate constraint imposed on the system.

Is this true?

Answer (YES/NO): NO